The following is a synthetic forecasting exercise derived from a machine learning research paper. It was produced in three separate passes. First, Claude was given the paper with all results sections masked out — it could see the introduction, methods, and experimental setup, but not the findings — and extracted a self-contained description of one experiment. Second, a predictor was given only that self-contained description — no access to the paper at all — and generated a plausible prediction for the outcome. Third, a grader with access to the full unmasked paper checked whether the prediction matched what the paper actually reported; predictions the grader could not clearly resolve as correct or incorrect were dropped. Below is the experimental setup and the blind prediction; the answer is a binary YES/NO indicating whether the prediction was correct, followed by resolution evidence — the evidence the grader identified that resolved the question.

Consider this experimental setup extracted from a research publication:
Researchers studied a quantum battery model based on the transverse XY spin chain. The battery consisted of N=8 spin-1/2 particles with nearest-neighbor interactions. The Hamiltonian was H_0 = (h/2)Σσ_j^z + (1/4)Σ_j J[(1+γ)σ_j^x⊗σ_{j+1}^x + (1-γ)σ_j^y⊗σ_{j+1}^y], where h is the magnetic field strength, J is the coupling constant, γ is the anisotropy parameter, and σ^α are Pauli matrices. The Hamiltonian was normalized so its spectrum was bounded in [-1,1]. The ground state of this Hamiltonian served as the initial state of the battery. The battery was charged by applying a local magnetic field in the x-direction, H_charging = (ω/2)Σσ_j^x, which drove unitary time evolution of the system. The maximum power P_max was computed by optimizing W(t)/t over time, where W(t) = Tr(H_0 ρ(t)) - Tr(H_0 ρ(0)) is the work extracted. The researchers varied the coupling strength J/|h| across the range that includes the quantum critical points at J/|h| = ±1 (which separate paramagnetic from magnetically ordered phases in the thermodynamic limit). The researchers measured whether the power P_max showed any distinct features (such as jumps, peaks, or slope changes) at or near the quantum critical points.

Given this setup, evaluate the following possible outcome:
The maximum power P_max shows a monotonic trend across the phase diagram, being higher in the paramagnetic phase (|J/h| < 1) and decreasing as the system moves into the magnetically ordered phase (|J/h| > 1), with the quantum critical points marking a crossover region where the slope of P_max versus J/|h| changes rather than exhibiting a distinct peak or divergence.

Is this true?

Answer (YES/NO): NO